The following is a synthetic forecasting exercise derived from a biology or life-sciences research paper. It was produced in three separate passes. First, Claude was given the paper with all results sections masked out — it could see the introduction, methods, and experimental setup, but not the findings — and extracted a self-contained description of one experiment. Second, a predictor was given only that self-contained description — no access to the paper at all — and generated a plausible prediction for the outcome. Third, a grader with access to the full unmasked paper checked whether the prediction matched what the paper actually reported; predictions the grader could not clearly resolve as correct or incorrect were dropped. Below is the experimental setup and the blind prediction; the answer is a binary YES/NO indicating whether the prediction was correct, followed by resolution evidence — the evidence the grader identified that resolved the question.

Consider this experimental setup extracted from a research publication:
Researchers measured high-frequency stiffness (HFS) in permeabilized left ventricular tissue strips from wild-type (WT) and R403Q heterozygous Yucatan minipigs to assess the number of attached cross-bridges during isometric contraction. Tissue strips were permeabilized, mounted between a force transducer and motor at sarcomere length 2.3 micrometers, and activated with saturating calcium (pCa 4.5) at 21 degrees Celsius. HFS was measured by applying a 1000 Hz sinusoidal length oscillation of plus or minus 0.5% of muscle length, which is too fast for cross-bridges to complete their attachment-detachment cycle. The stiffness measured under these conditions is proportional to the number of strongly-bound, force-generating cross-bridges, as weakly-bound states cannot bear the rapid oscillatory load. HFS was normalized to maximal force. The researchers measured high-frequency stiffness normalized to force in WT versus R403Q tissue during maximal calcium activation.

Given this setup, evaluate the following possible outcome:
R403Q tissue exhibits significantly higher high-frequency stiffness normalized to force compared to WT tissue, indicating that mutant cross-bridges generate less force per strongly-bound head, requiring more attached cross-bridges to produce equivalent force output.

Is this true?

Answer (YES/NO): NO